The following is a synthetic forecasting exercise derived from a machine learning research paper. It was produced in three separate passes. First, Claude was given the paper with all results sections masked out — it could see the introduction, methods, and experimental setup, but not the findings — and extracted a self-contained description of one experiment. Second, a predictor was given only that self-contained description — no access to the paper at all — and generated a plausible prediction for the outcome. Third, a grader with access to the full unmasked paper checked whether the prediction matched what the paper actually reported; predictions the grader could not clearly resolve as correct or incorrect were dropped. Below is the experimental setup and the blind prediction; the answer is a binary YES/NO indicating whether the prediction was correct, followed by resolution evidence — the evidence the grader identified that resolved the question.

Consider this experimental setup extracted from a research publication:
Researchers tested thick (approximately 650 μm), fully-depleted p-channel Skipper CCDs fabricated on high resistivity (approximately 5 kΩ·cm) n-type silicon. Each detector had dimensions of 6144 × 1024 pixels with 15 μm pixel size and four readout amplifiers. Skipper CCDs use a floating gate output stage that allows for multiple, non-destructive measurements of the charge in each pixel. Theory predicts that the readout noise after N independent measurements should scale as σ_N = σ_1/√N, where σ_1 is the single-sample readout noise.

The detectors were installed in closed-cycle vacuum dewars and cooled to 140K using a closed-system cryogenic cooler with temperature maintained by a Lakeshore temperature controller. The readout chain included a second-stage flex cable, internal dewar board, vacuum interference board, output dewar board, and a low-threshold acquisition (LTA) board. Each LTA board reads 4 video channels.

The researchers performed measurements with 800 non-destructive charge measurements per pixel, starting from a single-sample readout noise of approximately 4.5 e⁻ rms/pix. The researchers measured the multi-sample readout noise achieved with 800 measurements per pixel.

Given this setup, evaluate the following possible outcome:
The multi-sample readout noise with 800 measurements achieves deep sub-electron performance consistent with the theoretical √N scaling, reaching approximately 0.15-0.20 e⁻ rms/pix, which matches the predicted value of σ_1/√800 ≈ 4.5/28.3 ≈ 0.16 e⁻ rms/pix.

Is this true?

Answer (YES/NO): YES